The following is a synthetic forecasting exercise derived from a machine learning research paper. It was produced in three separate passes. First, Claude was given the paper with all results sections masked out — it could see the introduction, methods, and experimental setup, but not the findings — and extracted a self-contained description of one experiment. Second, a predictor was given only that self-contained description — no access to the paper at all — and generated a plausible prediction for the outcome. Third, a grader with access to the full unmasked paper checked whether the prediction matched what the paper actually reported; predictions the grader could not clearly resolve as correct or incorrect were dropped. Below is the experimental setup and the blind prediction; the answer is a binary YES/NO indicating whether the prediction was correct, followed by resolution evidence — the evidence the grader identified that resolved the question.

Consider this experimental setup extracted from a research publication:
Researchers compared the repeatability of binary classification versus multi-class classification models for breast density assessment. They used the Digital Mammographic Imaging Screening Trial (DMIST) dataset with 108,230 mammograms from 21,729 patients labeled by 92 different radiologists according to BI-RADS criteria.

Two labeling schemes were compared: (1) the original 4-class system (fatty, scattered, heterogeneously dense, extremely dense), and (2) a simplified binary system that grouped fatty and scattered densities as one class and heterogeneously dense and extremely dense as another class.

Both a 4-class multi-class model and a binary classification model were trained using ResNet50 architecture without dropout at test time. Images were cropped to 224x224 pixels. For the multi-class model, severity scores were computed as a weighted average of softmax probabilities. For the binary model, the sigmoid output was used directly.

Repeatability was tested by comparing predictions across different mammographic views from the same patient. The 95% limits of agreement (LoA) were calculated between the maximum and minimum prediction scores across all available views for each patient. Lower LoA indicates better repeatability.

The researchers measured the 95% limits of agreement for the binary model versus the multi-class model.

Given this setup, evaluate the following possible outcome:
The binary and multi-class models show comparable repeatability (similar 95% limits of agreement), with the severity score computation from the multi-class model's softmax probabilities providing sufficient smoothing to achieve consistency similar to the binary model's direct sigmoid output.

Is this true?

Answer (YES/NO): NO